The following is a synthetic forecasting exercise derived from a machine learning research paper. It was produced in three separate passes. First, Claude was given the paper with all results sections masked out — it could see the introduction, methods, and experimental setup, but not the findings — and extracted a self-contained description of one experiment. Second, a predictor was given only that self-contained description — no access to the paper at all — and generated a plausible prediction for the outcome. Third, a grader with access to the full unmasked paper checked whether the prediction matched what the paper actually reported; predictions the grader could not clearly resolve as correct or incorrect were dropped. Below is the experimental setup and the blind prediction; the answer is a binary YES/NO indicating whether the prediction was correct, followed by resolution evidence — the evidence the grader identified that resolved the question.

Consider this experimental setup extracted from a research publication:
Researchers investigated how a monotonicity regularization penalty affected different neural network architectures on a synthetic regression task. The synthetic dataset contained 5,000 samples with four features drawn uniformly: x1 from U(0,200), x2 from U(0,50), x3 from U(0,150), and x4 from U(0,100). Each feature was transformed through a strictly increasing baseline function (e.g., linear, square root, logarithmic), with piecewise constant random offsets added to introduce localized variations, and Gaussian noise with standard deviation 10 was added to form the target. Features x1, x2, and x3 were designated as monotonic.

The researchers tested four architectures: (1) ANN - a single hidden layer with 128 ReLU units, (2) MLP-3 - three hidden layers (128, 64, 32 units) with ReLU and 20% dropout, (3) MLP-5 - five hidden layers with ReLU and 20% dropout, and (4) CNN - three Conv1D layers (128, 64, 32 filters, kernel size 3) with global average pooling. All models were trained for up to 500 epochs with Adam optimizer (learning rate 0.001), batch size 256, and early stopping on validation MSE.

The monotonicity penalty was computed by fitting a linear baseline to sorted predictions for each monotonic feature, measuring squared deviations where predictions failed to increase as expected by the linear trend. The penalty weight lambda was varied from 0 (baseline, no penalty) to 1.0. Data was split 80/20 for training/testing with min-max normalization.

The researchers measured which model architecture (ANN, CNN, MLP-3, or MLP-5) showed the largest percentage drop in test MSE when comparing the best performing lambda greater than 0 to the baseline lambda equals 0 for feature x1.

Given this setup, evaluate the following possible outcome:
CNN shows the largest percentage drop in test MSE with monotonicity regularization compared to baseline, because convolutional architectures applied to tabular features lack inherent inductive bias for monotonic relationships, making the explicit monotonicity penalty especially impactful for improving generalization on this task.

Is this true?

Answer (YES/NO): NO